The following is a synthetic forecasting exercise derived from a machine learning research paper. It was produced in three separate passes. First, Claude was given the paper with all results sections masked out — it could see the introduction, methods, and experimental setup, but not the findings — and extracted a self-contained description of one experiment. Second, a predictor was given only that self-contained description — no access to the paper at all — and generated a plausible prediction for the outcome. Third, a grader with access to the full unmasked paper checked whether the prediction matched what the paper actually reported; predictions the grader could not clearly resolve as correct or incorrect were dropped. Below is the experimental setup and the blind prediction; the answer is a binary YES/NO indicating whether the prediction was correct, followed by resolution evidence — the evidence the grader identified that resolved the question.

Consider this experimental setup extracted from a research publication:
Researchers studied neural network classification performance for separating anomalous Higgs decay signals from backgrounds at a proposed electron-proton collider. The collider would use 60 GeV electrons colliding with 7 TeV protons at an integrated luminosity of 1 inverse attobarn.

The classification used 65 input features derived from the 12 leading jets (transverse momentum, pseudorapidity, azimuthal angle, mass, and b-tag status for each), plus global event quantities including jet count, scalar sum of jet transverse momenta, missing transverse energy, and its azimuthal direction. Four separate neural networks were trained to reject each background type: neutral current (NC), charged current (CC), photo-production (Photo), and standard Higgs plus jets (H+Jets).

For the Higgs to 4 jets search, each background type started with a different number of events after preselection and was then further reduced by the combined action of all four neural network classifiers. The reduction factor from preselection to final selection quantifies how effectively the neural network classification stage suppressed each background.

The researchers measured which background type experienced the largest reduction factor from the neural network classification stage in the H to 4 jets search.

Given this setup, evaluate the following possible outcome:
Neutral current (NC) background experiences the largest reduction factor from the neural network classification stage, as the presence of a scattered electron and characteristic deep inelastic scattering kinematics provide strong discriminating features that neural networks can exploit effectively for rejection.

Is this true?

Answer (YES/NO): NO